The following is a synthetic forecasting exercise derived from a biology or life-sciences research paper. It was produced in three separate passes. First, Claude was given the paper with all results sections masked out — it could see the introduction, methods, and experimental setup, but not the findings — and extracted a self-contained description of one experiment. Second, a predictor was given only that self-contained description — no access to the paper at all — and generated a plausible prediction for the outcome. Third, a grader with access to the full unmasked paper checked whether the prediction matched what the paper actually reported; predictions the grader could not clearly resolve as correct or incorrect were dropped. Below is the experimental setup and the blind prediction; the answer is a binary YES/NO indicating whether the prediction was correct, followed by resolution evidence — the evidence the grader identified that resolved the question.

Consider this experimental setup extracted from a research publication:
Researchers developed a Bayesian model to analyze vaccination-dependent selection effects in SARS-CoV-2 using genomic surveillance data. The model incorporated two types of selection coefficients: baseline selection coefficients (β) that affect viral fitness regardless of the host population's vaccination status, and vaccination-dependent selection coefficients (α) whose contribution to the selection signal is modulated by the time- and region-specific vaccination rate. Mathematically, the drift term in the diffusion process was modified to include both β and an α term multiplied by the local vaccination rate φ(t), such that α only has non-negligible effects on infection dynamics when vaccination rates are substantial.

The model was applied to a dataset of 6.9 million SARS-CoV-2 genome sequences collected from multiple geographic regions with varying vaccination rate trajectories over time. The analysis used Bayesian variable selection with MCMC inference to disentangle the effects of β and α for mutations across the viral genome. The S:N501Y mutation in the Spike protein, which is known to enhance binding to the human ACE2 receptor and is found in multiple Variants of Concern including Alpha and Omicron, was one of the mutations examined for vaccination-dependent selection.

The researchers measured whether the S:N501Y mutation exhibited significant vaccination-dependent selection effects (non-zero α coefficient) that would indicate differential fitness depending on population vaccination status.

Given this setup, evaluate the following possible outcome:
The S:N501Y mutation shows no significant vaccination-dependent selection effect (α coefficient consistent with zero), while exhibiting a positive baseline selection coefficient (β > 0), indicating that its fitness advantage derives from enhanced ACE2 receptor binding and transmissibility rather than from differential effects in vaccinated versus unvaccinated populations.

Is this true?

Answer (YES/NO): NO